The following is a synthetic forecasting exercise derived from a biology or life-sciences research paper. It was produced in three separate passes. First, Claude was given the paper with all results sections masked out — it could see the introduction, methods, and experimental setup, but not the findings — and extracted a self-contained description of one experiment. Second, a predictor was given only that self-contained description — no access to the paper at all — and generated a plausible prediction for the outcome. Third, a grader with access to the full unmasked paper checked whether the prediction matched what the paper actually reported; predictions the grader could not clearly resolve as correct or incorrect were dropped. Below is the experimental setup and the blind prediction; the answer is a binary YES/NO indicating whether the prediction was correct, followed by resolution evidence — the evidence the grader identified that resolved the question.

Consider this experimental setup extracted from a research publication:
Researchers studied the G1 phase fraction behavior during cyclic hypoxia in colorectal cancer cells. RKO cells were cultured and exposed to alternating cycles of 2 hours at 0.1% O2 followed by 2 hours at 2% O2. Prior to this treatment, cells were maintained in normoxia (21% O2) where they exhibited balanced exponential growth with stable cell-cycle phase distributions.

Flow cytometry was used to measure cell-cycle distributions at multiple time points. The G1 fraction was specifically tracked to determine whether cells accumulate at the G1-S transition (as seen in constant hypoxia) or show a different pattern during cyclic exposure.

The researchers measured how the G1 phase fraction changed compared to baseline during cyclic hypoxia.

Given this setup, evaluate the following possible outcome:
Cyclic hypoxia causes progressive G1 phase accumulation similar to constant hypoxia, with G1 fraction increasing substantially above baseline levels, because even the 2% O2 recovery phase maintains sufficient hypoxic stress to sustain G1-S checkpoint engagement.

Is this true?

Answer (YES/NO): NO